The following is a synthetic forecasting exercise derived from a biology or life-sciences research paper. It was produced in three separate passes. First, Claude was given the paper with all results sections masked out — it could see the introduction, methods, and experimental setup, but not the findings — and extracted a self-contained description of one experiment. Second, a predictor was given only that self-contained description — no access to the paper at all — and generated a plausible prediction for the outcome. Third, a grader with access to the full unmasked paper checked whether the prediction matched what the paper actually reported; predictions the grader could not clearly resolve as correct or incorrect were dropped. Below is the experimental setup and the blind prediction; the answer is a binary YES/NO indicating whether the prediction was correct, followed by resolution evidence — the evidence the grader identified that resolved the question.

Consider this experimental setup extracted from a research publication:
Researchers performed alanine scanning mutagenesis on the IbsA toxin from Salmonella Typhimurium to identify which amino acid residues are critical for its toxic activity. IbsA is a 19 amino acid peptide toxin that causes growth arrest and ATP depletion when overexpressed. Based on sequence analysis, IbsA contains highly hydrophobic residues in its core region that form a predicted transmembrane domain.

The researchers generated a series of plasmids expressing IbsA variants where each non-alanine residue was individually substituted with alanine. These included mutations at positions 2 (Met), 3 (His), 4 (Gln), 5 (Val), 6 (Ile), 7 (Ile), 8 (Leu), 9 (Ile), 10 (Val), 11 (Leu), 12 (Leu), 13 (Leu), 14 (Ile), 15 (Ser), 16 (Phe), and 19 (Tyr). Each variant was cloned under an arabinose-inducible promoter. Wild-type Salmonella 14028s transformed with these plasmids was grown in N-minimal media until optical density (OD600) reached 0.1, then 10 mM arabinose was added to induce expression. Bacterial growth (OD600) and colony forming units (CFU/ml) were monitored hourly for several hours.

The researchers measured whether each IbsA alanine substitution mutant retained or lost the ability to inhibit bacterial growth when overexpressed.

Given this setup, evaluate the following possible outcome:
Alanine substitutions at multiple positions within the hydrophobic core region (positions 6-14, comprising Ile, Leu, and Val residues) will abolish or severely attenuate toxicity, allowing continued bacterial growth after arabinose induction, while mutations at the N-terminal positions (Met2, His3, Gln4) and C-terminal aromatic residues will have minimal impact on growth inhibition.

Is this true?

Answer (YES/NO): NO